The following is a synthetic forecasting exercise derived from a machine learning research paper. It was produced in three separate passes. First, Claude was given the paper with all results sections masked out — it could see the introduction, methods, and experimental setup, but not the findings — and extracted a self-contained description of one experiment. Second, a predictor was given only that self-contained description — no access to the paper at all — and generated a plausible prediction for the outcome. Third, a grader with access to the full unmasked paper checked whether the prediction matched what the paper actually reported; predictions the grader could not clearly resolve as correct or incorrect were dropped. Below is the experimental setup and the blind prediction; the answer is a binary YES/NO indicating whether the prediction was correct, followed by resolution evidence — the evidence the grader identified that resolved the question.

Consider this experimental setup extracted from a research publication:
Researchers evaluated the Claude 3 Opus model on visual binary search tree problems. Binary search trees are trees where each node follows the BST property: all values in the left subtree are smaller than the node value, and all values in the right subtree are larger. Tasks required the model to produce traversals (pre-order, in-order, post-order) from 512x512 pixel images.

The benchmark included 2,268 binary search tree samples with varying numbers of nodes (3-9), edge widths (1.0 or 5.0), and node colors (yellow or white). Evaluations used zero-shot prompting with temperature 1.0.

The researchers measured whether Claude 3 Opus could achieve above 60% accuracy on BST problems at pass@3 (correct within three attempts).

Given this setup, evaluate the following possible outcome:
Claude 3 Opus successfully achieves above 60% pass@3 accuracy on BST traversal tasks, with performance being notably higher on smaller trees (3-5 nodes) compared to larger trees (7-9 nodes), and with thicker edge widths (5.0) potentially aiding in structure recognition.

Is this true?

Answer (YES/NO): NO